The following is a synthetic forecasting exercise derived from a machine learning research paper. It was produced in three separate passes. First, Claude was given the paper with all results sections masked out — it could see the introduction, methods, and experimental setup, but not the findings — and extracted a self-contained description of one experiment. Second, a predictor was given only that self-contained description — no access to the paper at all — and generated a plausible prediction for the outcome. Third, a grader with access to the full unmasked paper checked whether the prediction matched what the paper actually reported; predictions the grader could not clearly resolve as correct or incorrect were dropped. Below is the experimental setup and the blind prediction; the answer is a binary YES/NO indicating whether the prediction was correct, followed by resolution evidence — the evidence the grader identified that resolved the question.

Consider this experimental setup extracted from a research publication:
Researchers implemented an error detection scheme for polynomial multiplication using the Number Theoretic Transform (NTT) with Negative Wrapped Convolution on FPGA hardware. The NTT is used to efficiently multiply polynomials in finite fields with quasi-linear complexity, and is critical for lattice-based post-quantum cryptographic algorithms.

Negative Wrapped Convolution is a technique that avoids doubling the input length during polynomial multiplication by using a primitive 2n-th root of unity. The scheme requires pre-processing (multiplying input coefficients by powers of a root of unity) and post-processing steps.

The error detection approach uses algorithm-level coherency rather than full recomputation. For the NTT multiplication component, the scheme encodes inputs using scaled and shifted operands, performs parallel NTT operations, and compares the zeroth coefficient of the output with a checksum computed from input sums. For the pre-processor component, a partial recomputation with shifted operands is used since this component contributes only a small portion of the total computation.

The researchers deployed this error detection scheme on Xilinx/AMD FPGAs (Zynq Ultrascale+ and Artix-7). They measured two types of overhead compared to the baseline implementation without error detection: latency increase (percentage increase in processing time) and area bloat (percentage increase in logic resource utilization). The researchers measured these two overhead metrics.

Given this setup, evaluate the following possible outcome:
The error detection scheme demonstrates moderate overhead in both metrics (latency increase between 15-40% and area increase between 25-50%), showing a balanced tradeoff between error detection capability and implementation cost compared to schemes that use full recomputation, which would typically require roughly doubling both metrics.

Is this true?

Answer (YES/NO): NO